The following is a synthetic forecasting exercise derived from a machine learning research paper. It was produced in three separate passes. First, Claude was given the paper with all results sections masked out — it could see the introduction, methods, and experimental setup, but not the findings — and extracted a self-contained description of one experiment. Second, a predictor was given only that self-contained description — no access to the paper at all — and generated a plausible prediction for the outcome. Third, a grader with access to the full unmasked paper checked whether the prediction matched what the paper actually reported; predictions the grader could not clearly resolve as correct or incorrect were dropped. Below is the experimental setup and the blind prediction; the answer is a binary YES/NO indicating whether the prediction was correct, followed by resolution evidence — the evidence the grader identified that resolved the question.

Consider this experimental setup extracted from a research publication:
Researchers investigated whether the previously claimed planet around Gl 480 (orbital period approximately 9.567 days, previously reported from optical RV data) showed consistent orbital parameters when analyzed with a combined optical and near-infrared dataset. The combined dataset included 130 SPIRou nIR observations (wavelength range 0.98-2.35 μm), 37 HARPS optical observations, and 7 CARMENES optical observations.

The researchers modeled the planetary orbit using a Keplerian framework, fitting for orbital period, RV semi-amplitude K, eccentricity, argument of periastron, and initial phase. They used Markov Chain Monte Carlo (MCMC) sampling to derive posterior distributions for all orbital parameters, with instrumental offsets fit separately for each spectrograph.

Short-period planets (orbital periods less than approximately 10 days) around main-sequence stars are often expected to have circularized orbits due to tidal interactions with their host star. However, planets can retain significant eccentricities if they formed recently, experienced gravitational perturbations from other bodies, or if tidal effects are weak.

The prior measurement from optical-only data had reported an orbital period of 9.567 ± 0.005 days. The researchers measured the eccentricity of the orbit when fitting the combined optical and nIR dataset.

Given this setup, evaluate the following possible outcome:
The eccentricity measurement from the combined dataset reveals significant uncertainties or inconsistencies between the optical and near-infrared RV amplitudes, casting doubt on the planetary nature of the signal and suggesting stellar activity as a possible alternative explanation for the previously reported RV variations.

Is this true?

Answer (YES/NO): NO